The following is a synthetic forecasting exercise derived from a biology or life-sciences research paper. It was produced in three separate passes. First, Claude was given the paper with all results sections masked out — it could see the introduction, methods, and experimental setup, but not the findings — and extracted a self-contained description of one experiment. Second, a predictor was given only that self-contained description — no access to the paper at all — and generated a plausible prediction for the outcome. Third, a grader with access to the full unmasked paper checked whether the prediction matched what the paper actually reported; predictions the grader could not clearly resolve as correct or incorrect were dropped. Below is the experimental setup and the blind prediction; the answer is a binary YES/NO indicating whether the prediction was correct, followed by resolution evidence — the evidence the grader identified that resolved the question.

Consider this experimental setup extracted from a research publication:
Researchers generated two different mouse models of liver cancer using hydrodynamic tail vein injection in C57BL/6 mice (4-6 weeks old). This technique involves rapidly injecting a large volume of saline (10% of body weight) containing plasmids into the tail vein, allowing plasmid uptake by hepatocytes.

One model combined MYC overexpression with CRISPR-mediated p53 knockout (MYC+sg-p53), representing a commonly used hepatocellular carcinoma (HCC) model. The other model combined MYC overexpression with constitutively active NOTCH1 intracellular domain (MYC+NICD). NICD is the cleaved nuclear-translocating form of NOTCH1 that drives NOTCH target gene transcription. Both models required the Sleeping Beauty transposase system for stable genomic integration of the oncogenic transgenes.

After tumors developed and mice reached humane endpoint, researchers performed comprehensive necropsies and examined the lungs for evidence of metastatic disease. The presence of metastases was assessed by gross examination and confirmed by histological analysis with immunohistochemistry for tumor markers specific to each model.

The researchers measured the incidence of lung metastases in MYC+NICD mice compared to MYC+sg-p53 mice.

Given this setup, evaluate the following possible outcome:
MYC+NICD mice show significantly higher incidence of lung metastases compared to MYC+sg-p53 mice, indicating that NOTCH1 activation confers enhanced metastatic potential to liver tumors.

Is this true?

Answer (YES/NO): YES